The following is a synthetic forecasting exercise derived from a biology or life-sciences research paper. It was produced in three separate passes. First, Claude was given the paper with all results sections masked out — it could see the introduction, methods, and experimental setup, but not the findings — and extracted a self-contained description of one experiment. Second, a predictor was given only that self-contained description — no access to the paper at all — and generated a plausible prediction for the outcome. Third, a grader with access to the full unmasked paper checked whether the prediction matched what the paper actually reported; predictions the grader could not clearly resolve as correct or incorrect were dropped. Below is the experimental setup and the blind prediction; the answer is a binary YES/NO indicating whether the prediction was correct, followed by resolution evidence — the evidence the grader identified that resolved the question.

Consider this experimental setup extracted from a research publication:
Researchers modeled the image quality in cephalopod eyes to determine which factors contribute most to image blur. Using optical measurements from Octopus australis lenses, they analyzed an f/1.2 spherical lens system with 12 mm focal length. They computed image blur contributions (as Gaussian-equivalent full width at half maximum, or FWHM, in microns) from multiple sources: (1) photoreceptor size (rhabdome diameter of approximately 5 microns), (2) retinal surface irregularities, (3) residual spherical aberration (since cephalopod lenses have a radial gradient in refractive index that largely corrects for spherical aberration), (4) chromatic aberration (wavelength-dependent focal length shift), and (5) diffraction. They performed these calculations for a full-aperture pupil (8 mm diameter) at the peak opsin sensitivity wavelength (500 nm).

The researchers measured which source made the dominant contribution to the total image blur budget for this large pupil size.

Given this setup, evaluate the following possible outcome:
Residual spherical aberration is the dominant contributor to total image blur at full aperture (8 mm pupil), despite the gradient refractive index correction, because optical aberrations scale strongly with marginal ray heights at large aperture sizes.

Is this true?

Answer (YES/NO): NO